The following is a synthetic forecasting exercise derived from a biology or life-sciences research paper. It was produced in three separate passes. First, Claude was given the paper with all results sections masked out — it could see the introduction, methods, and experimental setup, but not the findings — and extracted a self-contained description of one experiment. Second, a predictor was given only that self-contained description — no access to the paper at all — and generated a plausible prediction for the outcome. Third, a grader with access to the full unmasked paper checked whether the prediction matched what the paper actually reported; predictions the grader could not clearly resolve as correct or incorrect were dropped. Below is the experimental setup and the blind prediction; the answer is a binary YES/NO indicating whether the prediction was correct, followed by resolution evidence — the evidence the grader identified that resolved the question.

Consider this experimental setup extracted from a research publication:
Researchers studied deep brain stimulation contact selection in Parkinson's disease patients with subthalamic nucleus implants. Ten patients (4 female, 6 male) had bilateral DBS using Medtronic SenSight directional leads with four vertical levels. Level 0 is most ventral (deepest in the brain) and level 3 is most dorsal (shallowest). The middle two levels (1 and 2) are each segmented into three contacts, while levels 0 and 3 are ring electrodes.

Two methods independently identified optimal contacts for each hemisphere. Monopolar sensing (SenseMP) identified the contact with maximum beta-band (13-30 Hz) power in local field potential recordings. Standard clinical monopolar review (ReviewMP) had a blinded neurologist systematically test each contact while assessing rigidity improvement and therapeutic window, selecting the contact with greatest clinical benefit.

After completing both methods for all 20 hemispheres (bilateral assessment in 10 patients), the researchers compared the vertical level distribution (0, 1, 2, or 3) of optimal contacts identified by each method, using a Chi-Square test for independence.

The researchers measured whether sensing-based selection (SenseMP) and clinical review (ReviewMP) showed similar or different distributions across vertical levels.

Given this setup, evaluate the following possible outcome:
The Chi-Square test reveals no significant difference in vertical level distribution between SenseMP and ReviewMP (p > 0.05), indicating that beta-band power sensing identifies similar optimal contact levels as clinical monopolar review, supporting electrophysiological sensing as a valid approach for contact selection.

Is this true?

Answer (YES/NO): YES